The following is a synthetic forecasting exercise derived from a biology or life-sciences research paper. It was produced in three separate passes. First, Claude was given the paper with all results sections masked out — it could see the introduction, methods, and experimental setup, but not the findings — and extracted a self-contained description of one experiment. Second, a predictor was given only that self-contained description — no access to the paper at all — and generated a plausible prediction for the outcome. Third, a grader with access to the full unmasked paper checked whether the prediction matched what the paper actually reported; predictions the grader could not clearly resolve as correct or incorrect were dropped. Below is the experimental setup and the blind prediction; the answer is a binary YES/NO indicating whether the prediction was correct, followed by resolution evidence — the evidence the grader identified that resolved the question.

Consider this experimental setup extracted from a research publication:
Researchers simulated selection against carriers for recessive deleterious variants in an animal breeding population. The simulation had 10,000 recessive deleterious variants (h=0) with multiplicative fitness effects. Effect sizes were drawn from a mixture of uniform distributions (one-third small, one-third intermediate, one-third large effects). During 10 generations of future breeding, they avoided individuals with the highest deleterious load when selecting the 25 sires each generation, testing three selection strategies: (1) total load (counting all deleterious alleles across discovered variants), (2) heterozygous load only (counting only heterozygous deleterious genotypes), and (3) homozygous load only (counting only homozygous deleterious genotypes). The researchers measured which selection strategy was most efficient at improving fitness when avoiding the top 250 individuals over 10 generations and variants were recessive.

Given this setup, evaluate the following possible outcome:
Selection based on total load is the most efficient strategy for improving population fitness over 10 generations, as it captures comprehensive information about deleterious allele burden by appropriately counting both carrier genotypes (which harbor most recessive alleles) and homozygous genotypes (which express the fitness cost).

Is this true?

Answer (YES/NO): YES